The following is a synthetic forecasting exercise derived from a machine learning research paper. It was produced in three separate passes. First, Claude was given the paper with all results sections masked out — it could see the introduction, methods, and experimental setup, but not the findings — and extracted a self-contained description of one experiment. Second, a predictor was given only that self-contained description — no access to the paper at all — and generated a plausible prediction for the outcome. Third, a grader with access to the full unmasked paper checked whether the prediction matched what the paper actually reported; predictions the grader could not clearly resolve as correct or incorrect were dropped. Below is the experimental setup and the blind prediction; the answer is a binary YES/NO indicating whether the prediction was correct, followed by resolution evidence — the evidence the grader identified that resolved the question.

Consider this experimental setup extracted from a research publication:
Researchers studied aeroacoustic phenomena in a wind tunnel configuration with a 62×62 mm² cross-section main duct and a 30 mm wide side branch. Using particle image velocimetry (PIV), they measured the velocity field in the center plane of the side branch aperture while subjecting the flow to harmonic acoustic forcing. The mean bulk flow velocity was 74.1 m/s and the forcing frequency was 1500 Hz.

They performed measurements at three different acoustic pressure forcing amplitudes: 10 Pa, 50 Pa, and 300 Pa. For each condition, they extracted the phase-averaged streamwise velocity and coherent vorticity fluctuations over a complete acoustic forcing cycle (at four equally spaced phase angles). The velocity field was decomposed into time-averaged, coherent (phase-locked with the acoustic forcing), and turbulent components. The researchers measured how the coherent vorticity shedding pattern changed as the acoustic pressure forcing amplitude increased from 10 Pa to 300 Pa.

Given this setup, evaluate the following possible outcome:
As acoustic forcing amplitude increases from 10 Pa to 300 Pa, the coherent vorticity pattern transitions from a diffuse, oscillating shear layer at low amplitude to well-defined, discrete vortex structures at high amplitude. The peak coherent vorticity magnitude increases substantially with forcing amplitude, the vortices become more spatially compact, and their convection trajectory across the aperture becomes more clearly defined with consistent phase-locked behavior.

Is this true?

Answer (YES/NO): NO